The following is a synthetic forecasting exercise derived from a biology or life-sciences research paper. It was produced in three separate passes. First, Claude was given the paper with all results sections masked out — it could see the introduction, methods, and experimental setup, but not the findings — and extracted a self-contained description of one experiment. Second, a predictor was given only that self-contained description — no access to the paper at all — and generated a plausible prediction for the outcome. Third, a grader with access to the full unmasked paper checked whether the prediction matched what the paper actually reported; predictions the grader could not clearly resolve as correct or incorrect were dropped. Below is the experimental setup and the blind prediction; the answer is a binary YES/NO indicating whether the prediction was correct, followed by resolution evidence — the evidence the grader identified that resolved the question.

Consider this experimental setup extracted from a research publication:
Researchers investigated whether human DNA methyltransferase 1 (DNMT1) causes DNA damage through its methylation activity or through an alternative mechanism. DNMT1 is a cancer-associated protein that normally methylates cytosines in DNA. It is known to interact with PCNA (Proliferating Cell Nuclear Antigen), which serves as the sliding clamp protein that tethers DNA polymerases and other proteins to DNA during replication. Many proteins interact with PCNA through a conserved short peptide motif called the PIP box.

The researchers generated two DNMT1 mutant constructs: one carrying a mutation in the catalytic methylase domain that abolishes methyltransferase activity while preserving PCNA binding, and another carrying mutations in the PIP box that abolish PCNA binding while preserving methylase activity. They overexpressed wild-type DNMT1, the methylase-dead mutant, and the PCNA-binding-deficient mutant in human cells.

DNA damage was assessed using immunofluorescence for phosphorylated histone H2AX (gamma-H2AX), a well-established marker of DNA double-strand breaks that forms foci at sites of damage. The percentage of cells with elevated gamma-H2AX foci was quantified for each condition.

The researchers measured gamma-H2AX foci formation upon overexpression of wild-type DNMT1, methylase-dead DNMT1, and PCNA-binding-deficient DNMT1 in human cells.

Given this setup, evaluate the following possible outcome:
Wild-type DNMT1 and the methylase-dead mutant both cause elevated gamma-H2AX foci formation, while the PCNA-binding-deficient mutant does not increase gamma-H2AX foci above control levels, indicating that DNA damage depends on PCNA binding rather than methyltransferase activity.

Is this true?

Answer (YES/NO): YES